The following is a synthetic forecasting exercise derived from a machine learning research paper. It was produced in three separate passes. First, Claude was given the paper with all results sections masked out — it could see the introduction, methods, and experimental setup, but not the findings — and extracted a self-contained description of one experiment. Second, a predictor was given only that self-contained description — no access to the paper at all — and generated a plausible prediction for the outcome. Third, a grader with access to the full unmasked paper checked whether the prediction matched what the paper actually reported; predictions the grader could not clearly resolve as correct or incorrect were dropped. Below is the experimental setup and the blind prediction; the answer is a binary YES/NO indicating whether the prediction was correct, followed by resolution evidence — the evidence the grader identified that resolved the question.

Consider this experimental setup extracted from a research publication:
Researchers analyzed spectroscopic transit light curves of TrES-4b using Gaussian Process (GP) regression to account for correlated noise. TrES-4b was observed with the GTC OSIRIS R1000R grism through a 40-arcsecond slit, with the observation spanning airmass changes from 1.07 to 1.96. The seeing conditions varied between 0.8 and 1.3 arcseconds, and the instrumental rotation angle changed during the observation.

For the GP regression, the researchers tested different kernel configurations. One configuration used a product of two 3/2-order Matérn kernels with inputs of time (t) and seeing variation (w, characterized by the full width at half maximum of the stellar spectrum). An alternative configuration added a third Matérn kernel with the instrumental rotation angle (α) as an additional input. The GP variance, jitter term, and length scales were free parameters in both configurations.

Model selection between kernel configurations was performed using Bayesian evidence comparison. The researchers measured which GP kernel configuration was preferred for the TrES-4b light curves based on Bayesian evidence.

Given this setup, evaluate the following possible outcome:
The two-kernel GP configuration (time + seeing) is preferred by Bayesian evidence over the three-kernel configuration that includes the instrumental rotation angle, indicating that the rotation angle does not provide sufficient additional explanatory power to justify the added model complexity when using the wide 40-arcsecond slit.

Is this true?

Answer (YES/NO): NO